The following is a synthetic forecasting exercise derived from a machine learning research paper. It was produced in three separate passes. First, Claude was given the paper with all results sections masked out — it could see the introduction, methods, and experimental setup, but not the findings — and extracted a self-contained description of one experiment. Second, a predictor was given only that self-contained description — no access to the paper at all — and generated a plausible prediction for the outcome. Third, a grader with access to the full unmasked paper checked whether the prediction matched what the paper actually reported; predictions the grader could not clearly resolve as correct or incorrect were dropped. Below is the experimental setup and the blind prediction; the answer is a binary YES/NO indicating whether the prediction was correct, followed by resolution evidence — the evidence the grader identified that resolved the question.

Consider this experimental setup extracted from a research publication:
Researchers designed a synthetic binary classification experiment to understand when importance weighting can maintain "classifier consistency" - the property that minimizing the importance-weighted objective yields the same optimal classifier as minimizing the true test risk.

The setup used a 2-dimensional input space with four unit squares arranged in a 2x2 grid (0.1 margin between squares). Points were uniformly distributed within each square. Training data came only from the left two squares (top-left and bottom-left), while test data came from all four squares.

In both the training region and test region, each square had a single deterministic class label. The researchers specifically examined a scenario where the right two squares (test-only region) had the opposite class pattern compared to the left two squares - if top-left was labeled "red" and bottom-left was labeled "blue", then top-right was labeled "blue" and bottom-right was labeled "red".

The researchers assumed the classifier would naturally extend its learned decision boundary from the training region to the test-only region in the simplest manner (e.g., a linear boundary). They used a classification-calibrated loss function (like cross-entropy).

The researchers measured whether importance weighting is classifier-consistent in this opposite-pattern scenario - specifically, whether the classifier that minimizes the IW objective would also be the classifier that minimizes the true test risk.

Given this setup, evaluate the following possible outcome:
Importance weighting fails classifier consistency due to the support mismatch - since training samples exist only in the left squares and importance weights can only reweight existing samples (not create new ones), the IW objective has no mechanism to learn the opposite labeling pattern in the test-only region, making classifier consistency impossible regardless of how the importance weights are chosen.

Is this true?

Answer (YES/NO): YES